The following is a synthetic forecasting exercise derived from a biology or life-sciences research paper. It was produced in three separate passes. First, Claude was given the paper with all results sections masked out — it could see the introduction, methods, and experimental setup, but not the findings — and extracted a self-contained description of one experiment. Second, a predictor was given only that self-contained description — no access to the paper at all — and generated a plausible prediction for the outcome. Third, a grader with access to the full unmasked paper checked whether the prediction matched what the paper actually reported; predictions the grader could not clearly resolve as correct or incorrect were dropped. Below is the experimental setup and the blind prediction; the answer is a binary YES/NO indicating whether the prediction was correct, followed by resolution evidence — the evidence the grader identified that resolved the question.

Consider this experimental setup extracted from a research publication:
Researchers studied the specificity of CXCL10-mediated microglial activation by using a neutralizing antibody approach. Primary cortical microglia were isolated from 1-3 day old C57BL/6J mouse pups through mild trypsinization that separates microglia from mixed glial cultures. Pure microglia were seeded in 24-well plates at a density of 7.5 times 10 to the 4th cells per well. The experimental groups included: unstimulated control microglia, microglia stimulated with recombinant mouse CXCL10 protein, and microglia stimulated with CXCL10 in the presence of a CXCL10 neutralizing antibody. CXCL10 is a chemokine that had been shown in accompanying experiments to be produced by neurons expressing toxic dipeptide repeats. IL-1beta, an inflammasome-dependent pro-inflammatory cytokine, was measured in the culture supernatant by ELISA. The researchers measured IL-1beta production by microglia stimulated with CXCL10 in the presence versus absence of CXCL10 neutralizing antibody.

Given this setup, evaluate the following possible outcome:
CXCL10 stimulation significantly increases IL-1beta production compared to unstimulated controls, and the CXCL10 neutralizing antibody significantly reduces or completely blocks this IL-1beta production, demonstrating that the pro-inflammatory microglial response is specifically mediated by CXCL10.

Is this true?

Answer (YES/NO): YES